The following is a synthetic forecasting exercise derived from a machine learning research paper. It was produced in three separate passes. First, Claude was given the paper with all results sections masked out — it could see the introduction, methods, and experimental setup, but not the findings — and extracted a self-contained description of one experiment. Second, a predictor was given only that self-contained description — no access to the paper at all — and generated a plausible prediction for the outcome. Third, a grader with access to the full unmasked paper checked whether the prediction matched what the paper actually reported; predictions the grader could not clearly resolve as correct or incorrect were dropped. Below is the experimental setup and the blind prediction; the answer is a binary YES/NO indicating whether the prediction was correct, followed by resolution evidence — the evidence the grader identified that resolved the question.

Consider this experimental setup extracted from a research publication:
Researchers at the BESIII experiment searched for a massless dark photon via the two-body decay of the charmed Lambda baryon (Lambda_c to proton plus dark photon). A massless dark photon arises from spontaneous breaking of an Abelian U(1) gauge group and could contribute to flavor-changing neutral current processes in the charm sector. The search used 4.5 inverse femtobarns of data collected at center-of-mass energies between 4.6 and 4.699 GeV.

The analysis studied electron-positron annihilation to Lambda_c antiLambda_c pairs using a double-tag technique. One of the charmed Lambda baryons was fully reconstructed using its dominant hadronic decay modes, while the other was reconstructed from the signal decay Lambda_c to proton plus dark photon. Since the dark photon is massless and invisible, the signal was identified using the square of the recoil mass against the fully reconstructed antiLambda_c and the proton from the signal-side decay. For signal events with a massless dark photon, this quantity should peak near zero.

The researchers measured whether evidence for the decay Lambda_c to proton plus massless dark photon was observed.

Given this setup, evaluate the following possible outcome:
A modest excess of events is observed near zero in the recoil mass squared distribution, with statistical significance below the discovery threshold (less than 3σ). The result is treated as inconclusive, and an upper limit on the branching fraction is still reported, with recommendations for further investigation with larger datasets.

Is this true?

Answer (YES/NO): NO